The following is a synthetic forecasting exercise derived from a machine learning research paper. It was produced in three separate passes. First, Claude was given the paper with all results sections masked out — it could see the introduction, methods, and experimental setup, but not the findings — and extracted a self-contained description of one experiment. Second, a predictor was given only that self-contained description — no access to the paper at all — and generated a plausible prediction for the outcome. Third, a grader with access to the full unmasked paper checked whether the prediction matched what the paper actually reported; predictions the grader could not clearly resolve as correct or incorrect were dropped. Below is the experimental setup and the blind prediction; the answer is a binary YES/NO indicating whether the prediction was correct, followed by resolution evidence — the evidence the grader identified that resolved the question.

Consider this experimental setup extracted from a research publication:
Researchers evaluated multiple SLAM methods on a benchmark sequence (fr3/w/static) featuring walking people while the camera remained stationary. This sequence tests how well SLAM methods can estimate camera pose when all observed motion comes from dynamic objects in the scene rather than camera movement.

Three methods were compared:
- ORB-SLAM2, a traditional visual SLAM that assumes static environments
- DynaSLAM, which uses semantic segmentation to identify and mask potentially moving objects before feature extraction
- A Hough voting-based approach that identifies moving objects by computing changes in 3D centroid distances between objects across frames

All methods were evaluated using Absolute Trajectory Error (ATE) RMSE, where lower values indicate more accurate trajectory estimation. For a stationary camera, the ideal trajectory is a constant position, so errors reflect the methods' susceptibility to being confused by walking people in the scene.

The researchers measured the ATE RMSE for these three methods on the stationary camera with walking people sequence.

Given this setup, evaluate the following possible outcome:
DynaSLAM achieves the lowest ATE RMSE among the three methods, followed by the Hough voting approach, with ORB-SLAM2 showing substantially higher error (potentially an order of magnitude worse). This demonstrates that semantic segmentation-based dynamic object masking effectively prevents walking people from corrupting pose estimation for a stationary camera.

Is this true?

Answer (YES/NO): NO